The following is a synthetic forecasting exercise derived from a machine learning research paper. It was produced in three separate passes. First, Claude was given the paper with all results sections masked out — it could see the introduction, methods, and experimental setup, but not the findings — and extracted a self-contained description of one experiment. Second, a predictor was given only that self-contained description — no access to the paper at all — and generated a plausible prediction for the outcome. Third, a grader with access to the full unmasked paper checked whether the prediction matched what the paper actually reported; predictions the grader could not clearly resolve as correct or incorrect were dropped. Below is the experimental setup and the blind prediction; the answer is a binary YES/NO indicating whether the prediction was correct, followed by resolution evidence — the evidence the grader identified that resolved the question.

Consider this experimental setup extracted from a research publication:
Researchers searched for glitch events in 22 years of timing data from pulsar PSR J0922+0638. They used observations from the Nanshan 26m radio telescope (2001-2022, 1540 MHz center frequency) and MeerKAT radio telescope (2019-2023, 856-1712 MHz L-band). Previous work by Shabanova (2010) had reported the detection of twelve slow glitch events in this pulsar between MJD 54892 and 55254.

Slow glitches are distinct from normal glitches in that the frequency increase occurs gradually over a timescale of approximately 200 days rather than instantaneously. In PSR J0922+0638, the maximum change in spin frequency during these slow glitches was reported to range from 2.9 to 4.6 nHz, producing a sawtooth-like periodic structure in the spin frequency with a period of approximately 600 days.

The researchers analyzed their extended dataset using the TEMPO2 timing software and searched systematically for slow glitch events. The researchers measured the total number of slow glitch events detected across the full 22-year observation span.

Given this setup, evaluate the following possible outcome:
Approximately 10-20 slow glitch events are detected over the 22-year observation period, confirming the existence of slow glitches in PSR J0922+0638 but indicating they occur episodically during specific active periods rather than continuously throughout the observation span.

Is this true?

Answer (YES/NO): NO